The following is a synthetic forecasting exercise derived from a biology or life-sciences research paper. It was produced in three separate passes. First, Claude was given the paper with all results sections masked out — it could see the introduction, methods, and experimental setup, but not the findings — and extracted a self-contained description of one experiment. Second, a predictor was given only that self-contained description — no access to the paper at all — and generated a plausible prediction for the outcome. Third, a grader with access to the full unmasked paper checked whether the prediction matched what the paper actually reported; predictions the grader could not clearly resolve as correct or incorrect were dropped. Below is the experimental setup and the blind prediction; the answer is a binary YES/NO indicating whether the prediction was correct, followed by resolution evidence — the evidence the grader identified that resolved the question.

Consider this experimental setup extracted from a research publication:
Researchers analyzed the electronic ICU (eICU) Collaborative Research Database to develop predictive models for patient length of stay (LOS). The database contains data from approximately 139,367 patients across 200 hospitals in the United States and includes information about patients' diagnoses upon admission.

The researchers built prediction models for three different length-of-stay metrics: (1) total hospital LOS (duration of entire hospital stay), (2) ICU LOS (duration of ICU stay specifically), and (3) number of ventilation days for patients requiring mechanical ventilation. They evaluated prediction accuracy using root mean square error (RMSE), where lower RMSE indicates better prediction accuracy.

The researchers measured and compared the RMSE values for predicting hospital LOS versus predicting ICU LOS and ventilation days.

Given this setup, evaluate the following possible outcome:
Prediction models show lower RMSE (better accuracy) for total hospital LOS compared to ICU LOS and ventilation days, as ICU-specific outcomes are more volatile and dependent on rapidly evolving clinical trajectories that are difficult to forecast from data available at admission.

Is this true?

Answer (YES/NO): NO